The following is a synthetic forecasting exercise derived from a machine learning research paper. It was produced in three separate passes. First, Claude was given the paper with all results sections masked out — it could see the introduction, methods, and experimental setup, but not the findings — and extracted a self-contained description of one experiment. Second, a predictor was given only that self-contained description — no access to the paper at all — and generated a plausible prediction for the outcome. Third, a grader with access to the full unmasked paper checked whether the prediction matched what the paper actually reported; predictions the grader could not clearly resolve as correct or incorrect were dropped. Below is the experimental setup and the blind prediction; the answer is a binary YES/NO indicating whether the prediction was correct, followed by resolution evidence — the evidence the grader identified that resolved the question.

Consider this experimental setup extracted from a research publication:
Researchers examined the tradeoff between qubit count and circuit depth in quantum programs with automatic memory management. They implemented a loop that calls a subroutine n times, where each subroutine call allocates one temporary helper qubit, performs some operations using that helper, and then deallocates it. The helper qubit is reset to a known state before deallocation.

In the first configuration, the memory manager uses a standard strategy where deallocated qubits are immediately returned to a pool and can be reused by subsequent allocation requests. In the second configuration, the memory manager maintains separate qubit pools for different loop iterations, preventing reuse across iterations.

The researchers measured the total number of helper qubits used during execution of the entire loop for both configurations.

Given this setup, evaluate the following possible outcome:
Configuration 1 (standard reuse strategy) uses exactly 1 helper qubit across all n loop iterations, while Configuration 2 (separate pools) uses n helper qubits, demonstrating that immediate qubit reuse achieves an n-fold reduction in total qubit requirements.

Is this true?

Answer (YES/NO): YES